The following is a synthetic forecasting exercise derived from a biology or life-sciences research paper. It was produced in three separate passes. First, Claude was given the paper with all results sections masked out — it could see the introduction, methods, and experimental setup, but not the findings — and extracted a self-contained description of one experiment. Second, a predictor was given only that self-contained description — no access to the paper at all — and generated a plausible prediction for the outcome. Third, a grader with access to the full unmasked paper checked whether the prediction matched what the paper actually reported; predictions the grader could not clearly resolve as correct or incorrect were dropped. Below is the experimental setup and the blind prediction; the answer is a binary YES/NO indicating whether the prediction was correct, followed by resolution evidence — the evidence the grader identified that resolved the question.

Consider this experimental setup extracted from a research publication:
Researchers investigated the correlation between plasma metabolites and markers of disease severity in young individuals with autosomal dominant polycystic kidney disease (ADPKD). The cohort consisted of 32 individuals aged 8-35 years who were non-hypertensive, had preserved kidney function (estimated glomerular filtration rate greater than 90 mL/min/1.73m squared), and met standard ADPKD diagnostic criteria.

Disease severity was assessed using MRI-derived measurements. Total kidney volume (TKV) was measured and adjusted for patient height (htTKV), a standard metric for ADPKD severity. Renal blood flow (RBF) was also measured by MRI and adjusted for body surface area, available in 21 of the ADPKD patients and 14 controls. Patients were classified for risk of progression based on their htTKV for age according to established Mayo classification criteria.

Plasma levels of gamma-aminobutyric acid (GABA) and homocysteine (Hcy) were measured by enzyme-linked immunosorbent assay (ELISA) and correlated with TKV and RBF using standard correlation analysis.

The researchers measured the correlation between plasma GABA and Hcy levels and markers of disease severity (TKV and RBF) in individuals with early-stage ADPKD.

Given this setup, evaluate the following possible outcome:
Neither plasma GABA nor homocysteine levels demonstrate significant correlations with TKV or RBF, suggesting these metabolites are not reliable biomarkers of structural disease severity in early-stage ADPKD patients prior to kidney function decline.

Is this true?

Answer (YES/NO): NO